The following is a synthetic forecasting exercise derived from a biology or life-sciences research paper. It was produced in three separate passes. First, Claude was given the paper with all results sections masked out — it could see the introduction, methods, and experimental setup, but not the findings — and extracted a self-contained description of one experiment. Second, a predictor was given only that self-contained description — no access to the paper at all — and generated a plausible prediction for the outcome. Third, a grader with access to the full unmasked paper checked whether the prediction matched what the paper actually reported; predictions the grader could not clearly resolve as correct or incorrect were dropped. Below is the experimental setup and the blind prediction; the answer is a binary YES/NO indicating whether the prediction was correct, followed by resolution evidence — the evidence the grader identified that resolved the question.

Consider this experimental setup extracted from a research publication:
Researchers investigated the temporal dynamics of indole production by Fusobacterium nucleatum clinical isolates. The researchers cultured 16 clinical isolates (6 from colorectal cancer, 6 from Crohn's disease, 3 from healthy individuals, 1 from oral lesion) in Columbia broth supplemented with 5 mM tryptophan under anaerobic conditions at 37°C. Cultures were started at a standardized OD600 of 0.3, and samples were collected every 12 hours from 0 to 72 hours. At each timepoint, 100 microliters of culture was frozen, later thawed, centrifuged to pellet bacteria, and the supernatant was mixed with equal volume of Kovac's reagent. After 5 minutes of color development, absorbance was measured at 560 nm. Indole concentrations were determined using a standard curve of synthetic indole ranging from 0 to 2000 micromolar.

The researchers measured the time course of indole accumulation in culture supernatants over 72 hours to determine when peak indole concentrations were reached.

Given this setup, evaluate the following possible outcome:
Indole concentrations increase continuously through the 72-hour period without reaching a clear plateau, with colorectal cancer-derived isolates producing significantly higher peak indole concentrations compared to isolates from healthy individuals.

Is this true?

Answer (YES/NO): NO